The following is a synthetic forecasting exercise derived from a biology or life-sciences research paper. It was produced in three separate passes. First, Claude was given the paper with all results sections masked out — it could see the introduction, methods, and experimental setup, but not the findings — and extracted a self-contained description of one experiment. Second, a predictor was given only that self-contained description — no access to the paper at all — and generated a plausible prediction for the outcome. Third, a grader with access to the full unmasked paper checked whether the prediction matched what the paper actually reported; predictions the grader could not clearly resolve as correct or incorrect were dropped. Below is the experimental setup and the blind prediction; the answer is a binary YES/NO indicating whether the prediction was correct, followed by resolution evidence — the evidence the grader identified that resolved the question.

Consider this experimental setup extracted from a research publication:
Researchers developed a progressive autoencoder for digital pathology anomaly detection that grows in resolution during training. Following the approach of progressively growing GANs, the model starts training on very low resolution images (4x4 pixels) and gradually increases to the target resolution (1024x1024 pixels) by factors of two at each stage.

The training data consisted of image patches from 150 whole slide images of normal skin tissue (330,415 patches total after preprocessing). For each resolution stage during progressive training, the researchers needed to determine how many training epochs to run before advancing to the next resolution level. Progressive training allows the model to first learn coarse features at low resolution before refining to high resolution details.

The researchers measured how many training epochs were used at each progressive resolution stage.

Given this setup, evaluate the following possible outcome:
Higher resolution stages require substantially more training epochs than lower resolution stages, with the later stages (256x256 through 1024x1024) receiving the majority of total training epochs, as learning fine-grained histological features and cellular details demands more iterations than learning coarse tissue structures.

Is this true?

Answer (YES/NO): NO